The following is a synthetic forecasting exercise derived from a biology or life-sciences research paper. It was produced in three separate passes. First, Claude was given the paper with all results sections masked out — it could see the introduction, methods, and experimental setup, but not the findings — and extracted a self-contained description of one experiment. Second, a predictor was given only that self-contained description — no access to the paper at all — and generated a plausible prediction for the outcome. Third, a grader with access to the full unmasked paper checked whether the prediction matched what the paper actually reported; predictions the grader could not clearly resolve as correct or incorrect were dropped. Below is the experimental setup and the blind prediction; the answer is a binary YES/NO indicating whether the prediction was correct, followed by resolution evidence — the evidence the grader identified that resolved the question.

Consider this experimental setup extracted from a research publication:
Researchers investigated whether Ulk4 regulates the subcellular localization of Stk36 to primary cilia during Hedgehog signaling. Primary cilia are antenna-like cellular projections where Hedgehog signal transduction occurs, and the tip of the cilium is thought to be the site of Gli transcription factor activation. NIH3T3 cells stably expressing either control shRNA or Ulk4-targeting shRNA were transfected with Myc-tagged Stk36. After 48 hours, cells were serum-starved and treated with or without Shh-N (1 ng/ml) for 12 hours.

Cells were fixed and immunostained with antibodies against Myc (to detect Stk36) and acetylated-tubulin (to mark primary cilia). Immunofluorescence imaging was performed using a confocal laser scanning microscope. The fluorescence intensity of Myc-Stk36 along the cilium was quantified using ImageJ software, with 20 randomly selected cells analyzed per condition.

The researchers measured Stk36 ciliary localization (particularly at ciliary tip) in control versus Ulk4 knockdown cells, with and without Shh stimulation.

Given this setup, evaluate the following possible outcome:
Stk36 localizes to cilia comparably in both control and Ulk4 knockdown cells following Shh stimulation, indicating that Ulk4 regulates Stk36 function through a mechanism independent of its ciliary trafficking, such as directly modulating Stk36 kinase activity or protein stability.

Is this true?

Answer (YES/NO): NO